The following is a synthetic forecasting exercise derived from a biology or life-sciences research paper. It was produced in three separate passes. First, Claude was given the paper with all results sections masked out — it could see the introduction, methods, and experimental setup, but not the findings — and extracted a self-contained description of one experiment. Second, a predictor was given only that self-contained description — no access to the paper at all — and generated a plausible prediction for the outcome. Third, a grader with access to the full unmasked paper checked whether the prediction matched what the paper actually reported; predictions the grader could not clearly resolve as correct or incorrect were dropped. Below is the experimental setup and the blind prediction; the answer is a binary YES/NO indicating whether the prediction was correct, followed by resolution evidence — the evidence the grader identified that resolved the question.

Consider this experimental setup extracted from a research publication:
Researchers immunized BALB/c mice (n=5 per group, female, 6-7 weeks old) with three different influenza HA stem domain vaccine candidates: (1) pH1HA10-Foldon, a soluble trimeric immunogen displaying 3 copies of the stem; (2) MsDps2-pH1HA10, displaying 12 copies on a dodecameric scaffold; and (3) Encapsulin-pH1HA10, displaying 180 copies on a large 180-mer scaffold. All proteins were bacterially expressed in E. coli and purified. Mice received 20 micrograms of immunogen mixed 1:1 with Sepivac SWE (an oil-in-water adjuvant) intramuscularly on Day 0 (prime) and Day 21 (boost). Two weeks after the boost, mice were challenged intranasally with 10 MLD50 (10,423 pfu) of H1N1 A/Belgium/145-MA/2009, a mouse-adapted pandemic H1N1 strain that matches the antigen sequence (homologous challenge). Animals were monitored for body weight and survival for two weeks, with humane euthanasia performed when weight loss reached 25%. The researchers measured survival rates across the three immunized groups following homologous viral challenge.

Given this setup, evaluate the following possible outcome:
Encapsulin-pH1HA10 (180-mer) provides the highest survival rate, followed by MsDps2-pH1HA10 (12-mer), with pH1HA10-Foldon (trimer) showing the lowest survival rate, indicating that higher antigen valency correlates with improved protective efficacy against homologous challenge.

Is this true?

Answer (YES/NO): NO